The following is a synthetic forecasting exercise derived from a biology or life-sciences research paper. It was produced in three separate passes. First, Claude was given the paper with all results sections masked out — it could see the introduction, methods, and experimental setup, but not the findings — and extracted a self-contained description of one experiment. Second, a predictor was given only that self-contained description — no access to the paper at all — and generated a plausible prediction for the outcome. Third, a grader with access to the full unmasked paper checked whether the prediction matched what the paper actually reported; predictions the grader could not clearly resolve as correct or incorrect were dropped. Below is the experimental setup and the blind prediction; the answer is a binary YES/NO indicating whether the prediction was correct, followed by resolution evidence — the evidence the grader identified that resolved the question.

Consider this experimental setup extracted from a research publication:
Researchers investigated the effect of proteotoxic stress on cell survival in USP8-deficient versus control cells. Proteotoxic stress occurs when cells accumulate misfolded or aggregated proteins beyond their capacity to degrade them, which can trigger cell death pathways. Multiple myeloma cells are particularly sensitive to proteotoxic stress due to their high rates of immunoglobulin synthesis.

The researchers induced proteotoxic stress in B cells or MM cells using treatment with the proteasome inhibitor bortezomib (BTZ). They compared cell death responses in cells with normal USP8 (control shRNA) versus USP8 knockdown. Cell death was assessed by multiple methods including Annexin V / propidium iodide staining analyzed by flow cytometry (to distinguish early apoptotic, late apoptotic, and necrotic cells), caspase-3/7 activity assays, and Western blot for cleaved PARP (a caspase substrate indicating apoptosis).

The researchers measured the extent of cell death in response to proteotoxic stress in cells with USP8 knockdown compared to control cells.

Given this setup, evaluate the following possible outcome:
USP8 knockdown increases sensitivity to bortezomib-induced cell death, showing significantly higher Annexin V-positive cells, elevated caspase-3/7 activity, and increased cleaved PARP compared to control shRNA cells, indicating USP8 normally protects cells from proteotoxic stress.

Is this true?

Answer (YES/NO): NO